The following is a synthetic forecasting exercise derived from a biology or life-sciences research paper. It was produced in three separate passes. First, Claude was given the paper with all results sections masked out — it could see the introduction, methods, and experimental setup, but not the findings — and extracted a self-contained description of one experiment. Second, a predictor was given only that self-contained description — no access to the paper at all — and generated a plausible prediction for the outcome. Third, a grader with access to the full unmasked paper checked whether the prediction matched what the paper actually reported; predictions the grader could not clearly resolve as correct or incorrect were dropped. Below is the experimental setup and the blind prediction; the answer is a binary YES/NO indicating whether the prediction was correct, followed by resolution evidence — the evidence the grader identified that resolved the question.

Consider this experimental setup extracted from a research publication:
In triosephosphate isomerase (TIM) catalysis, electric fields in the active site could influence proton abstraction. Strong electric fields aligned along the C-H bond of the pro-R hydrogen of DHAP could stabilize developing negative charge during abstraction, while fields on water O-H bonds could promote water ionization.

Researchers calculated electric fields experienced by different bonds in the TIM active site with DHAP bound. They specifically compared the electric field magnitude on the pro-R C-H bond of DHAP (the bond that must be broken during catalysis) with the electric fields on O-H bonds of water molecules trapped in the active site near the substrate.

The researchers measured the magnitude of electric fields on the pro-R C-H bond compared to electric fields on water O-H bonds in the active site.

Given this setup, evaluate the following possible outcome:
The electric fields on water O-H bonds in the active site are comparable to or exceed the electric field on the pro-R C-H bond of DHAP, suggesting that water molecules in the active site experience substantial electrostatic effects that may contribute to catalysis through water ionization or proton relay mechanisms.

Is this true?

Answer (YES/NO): YES